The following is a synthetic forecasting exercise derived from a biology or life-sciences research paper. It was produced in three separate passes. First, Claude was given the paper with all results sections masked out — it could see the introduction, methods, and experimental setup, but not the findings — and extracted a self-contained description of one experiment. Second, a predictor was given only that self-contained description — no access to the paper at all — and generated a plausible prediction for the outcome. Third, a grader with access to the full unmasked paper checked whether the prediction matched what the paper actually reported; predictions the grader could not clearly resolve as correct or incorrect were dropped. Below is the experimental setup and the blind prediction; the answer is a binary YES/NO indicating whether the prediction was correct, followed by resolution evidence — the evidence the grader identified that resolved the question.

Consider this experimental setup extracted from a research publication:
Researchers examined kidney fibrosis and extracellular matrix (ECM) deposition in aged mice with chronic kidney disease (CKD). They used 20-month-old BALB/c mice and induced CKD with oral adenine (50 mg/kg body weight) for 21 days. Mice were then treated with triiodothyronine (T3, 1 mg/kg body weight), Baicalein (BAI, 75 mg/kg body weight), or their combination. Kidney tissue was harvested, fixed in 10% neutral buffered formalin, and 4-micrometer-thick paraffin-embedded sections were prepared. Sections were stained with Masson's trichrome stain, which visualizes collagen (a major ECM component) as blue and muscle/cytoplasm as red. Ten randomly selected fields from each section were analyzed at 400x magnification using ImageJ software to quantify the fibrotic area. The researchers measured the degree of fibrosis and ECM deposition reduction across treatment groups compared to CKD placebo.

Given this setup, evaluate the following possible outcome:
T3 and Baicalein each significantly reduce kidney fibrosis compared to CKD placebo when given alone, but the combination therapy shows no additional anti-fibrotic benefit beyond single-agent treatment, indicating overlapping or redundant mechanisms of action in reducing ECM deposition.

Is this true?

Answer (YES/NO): NO